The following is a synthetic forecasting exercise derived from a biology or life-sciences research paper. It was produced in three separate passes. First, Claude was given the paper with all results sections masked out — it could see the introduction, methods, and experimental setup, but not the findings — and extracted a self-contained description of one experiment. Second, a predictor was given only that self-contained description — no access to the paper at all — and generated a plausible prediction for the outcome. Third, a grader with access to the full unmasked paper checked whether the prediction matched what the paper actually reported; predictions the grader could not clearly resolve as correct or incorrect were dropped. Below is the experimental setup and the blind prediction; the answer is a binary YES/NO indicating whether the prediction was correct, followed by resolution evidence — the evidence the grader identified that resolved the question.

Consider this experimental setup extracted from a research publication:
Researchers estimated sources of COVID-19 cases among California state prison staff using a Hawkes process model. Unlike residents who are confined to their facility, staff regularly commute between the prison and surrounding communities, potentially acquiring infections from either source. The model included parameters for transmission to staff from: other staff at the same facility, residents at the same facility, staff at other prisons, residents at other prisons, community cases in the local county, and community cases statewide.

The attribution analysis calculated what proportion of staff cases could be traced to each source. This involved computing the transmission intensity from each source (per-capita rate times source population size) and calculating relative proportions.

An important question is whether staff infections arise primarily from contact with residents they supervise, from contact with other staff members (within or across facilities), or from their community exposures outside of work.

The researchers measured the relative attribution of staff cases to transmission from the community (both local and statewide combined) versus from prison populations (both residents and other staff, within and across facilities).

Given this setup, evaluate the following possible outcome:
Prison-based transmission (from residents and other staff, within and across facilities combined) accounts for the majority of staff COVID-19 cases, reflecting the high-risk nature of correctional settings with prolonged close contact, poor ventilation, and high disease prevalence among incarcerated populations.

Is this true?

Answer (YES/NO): YES